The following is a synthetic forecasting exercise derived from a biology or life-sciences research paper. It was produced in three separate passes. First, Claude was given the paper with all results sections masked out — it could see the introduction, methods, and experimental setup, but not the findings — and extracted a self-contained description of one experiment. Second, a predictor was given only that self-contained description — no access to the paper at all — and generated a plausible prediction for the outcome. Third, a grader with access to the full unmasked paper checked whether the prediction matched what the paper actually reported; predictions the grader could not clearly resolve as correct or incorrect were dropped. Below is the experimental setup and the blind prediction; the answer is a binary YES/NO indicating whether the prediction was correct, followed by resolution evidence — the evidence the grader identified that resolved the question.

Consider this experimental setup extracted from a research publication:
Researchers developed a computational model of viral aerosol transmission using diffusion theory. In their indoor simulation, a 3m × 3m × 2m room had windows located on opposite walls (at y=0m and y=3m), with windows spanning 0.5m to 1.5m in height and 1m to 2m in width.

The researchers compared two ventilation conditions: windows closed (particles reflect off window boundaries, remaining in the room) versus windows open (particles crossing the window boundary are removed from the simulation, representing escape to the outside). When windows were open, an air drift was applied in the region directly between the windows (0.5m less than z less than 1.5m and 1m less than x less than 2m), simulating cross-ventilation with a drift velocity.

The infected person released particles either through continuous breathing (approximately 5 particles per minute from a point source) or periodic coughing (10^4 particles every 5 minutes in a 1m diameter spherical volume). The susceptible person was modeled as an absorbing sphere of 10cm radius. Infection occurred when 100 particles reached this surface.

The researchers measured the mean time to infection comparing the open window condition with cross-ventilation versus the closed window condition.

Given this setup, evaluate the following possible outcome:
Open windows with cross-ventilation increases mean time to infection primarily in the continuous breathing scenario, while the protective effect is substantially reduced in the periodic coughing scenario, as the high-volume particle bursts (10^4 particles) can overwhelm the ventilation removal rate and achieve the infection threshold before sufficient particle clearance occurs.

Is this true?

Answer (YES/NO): YES